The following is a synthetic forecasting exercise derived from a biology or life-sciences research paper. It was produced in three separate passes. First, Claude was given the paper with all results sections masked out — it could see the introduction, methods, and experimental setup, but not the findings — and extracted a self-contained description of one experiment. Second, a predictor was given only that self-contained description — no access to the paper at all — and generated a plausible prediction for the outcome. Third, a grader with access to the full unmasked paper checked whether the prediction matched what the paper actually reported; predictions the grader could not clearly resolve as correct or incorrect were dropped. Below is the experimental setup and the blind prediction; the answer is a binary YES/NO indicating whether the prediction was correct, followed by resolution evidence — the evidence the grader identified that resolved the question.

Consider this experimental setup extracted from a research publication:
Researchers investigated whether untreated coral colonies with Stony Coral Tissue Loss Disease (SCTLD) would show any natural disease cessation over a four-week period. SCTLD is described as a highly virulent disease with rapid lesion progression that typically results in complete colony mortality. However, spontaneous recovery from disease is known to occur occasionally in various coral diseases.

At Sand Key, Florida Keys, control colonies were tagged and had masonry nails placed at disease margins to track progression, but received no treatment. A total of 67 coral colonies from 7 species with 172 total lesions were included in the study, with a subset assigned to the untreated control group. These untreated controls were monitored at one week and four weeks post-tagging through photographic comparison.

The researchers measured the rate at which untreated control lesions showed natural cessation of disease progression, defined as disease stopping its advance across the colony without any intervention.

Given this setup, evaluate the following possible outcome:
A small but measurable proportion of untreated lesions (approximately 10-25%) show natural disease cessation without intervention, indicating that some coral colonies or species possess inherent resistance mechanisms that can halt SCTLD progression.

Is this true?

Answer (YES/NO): NO